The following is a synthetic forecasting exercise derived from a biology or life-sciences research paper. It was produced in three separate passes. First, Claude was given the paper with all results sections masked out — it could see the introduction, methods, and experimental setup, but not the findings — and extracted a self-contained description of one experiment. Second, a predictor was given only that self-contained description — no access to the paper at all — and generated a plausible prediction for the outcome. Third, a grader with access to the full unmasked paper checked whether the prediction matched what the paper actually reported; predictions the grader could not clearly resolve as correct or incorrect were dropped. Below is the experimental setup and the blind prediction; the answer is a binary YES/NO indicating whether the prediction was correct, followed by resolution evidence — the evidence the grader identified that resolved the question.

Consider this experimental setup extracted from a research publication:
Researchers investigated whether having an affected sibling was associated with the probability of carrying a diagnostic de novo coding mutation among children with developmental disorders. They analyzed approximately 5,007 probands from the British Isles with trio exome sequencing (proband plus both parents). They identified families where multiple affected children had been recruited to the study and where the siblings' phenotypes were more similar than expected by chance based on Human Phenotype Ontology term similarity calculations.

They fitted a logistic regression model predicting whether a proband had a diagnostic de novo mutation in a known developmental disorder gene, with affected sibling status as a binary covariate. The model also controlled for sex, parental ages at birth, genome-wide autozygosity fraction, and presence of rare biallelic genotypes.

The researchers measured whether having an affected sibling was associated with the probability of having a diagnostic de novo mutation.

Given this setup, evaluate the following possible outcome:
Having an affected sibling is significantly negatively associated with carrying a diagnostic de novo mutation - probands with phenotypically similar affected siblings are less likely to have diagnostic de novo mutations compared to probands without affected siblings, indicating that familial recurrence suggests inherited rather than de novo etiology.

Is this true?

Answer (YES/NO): YES